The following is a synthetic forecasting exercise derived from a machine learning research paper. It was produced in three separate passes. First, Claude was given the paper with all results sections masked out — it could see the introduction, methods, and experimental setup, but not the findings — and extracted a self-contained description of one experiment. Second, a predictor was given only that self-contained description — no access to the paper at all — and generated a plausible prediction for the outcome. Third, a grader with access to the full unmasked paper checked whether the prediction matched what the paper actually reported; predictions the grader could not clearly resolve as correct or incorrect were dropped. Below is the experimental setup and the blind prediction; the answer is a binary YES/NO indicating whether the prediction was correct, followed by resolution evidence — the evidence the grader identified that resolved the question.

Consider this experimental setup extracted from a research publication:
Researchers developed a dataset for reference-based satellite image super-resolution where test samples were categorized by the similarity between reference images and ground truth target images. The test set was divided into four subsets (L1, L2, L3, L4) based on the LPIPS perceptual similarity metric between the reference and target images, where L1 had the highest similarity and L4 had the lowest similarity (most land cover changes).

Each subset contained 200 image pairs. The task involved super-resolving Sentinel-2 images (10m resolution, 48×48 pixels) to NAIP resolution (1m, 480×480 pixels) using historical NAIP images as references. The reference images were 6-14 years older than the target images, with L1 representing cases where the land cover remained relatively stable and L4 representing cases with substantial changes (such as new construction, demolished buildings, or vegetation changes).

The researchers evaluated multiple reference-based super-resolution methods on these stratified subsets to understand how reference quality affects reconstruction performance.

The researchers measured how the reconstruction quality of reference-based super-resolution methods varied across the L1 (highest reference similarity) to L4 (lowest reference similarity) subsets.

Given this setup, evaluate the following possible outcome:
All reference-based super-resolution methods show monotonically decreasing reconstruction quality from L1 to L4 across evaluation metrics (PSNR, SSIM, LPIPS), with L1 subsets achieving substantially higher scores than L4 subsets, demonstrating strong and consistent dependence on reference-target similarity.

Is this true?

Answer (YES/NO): NO